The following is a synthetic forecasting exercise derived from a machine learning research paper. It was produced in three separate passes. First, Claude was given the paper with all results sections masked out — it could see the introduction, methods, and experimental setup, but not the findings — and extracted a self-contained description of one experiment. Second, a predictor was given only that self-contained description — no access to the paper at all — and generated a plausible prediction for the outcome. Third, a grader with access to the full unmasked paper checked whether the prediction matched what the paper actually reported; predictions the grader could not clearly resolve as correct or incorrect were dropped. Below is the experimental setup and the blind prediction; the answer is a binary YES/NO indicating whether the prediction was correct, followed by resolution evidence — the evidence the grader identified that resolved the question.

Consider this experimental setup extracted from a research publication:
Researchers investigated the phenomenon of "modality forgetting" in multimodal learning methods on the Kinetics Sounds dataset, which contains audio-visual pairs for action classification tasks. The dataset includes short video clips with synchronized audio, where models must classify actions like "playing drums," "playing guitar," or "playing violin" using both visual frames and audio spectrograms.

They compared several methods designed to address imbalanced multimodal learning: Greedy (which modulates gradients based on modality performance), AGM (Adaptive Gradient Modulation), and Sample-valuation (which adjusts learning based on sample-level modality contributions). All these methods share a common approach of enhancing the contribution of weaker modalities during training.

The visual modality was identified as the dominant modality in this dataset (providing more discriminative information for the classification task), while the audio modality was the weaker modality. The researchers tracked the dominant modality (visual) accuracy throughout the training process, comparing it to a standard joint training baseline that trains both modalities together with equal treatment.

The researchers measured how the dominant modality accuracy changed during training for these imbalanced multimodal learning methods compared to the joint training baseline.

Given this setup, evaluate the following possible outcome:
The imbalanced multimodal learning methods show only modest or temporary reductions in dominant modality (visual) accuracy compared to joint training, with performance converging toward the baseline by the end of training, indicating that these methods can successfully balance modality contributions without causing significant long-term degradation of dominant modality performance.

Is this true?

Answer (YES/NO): NO